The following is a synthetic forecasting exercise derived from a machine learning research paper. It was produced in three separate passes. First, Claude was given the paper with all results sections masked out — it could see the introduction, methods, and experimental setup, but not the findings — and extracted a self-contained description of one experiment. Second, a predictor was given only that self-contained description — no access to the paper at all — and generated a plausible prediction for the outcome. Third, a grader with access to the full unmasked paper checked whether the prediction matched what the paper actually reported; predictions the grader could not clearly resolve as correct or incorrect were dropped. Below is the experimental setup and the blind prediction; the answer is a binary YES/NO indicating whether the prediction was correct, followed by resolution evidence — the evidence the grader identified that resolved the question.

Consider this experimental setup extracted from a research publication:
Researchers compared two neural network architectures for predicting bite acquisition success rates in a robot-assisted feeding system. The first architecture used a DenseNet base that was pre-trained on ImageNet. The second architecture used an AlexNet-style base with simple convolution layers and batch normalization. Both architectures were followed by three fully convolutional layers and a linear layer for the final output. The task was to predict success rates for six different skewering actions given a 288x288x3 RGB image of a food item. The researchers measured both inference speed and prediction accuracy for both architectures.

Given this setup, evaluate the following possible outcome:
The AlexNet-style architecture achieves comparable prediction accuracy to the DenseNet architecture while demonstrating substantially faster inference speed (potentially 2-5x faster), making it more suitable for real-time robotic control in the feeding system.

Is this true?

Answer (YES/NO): NO